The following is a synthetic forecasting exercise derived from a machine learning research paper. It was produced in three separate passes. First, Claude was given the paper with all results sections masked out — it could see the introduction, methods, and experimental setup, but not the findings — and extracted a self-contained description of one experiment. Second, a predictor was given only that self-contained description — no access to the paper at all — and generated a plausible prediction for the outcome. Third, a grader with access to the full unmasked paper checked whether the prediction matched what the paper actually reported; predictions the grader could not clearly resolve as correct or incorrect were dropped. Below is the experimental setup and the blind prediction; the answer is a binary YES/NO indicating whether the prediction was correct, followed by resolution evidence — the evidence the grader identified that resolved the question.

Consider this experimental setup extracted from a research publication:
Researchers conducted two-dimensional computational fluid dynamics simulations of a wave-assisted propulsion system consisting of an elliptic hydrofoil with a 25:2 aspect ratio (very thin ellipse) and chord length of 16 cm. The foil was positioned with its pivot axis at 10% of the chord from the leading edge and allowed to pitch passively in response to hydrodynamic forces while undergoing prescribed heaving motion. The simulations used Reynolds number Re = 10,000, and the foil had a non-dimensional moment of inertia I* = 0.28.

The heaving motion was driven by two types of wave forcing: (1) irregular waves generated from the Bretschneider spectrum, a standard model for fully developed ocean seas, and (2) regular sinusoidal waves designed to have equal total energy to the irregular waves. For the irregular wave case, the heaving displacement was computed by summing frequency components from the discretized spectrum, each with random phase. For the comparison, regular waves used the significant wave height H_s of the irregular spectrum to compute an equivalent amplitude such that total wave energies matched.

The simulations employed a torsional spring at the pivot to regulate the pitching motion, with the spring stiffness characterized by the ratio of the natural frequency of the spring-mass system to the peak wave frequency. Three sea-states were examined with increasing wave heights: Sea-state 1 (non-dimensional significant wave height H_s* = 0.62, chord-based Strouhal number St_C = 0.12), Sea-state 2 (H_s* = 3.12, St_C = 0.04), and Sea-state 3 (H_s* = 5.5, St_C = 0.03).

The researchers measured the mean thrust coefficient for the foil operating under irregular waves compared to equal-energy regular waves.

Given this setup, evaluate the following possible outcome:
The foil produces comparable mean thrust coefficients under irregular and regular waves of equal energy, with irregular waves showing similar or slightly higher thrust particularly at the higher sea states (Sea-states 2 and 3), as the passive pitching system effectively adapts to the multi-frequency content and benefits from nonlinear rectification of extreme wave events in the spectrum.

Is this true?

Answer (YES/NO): NO